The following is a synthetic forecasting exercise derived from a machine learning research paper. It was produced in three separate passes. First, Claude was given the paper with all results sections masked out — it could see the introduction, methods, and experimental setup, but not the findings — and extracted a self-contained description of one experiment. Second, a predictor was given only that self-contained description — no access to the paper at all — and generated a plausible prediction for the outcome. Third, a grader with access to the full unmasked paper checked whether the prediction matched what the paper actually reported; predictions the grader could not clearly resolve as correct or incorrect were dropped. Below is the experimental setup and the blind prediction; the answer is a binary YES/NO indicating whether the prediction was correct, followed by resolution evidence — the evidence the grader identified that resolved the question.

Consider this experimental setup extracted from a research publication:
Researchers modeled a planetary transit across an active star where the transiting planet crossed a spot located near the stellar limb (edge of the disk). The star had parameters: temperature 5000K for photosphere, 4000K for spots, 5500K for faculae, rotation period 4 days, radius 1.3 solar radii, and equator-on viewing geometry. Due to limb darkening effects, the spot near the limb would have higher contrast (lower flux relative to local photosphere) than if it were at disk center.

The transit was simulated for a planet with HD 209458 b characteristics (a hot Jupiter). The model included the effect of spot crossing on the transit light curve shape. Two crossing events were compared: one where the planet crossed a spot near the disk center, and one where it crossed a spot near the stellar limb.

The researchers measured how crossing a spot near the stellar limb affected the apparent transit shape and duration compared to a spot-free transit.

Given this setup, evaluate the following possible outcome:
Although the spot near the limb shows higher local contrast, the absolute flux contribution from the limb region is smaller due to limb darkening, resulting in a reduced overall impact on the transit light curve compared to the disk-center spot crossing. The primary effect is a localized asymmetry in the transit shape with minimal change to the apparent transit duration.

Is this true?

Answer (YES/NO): NO